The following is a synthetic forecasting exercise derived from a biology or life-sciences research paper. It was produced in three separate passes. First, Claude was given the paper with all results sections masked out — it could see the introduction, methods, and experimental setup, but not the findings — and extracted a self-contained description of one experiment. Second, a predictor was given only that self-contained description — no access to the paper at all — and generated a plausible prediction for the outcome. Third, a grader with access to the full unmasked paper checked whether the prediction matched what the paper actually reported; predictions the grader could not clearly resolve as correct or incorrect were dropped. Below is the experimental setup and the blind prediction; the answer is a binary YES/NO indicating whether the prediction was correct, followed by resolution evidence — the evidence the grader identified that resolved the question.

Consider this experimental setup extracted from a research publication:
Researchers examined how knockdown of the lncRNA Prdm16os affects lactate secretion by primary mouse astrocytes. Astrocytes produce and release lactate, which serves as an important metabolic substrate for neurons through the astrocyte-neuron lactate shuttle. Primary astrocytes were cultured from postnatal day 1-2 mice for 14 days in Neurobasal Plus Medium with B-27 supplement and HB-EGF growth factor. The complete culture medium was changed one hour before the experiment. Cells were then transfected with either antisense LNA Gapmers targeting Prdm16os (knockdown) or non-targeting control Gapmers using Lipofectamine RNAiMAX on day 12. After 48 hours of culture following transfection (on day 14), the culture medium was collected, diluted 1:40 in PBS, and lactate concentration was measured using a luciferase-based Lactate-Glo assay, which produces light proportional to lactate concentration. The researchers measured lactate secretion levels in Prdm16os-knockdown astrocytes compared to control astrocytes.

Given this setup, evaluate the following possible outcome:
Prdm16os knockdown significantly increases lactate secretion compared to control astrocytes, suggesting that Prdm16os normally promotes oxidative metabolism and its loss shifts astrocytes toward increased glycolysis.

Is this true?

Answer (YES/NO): NO